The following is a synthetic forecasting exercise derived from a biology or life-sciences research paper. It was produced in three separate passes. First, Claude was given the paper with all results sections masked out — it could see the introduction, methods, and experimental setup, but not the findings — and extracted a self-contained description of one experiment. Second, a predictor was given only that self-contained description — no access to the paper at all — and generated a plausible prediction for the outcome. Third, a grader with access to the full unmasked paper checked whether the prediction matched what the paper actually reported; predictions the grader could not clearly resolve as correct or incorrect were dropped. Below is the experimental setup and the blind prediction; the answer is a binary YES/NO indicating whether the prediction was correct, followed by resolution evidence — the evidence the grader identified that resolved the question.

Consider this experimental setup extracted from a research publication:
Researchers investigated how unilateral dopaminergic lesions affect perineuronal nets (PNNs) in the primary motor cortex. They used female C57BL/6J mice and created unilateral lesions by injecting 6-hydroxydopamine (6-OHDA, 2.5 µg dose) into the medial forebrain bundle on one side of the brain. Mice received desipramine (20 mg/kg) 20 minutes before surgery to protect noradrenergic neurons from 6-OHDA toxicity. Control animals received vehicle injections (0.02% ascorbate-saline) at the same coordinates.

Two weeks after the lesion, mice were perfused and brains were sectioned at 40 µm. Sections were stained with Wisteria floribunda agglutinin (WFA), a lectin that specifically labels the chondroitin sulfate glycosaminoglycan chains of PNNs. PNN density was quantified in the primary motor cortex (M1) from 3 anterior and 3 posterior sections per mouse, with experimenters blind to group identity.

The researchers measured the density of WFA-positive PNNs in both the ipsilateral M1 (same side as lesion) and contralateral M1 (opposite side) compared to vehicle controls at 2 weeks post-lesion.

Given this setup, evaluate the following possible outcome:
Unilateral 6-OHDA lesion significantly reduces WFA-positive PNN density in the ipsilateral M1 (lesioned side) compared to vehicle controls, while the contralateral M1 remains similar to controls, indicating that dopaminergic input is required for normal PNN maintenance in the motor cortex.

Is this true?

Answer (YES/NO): NO